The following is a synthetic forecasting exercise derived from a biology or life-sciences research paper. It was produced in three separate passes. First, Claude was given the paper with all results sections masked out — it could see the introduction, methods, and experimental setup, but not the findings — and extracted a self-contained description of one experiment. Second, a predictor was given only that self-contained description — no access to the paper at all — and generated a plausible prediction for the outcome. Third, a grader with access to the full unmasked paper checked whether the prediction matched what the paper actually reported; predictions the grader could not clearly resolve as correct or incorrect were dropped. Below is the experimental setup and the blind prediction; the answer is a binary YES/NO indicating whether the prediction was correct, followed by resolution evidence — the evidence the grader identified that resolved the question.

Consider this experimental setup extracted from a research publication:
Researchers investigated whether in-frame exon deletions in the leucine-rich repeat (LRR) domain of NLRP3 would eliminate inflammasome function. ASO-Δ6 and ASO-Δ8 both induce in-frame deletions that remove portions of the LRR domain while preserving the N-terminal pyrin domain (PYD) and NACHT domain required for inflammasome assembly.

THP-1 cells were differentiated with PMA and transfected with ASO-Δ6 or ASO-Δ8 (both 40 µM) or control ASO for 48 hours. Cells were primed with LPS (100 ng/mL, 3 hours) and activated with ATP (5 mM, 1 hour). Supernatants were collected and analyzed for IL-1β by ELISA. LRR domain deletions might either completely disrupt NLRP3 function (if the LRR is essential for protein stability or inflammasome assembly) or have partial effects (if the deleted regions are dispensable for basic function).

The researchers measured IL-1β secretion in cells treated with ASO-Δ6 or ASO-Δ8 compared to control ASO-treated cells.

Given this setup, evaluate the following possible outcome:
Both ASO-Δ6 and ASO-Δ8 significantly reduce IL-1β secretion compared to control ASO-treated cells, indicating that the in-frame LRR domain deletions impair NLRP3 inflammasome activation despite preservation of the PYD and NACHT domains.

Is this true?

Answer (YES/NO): YES